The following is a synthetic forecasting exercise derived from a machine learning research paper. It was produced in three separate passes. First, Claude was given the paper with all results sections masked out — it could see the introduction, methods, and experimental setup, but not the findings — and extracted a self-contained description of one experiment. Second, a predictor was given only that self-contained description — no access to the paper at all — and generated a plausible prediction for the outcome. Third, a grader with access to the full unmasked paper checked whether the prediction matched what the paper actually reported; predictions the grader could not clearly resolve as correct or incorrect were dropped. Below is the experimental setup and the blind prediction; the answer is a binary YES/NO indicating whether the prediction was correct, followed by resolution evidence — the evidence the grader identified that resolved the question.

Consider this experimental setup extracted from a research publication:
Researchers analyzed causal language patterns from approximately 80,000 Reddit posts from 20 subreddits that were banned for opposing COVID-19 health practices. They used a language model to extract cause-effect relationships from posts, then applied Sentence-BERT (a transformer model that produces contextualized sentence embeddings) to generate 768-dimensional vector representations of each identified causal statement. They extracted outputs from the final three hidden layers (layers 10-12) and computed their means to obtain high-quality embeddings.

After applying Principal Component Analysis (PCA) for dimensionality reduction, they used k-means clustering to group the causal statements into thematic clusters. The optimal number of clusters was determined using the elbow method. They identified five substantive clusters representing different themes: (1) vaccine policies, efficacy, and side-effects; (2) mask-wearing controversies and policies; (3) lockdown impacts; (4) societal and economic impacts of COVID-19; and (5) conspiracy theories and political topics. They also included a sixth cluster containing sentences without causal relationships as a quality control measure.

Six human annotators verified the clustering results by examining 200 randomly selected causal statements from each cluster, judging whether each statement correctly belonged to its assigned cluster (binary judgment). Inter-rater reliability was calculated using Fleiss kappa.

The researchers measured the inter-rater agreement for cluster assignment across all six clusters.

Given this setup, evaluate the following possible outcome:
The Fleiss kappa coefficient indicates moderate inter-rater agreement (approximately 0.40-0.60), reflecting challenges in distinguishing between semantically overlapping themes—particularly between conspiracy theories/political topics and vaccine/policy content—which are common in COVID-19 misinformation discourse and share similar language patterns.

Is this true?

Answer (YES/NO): NO